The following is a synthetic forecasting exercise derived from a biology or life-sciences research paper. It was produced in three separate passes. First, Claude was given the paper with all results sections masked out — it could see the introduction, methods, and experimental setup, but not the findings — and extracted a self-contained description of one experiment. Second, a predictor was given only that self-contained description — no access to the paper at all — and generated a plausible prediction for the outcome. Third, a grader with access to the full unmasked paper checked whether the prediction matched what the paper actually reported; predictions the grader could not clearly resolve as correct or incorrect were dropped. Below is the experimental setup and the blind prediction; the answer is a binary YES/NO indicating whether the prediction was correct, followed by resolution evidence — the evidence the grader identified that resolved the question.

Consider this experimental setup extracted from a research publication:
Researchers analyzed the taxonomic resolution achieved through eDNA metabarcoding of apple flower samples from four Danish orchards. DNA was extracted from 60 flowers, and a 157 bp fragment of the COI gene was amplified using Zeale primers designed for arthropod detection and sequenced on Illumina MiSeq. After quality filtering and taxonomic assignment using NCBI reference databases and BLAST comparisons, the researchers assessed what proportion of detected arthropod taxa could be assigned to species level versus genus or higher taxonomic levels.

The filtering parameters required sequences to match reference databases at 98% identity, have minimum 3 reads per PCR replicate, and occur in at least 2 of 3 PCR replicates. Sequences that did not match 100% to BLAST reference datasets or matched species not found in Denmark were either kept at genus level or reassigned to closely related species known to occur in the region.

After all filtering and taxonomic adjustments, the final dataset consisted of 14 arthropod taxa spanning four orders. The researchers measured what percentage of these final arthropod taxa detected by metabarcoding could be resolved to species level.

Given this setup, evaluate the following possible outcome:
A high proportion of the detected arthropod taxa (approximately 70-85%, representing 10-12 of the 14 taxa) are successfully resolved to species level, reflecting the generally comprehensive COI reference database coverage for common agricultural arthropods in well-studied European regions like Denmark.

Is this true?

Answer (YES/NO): YES